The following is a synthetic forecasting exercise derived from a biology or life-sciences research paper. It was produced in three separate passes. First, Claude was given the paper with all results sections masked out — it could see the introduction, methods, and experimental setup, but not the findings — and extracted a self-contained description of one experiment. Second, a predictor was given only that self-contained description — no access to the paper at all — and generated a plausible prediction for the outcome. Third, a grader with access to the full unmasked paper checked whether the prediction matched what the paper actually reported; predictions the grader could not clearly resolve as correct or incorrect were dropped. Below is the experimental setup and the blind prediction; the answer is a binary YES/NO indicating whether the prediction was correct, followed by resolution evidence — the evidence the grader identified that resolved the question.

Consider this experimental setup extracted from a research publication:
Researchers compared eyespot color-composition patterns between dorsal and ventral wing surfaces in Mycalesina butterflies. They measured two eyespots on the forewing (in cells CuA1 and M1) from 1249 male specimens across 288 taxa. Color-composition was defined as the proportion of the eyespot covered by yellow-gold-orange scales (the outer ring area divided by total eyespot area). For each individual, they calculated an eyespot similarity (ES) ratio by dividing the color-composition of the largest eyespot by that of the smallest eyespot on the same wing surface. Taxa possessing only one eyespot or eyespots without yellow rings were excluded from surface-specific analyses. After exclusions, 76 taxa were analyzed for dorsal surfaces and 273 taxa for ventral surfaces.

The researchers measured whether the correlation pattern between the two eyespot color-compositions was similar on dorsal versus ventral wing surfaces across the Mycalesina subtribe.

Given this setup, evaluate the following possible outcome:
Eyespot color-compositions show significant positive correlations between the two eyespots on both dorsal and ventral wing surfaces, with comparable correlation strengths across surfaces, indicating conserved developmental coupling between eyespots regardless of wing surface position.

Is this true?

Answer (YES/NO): YES